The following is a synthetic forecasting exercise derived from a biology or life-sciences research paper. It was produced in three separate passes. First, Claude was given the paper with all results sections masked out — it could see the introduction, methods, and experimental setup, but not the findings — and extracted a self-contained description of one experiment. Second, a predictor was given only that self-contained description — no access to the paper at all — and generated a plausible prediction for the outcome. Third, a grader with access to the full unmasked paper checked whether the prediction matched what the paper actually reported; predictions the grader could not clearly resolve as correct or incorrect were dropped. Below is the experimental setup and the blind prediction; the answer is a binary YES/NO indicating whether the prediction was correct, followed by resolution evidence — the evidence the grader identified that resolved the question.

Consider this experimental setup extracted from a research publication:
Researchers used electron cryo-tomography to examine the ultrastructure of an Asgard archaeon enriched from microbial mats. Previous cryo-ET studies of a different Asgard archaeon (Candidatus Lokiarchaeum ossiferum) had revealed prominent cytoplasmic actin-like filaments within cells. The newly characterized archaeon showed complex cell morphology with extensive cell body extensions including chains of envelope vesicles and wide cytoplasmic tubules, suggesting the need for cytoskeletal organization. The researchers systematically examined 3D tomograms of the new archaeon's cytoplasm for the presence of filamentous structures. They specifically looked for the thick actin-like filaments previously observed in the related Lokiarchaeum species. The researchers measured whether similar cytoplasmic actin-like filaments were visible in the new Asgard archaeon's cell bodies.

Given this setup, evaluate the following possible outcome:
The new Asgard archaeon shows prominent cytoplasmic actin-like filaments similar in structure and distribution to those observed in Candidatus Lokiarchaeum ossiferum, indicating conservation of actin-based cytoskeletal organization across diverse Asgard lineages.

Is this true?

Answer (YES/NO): NO